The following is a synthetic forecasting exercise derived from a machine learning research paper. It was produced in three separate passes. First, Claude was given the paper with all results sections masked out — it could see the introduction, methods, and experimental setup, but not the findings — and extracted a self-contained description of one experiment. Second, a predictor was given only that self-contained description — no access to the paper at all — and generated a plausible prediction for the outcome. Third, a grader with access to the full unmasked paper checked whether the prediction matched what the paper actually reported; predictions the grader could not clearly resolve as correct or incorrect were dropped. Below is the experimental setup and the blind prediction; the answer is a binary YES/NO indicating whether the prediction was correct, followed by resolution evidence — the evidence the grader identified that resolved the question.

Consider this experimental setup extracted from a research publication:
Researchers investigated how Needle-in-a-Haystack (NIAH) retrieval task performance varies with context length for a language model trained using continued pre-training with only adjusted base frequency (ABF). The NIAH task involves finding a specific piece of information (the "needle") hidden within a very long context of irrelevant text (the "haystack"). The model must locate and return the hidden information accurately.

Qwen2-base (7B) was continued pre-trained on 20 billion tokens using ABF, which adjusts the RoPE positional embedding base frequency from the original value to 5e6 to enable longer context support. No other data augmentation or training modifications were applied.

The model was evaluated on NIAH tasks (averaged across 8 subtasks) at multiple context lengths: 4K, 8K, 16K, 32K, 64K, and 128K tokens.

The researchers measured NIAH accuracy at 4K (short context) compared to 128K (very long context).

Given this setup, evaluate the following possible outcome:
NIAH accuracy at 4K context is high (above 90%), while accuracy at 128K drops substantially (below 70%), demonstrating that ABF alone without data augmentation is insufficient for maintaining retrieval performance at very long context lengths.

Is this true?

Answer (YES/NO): NO